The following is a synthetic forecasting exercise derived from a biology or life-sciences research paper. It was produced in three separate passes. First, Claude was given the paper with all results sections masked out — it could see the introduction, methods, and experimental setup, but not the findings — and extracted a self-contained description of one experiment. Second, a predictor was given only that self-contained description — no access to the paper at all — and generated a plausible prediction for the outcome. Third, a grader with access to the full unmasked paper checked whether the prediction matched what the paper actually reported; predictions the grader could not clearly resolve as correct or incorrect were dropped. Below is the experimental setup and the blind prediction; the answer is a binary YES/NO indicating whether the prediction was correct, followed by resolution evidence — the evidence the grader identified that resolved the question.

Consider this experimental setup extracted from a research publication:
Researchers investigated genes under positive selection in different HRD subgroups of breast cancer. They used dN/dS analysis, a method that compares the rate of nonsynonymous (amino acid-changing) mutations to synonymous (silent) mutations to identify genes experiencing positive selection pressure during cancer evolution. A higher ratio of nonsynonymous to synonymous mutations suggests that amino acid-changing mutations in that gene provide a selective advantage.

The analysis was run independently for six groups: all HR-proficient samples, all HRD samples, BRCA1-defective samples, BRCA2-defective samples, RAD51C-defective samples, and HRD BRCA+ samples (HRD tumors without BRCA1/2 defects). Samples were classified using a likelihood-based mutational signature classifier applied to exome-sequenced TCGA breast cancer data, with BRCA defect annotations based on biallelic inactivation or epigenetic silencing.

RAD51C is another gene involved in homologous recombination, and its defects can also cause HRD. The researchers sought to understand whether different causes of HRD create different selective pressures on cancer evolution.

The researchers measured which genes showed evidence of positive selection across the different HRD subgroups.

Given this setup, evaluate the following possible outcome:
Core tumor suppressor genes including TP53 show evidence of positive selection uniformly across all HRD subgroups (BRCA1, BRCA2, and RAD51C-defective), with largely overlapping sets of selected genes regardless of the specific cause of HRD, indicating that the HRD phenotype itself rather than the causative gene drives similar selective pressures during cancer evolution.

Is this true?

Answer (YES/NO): NO